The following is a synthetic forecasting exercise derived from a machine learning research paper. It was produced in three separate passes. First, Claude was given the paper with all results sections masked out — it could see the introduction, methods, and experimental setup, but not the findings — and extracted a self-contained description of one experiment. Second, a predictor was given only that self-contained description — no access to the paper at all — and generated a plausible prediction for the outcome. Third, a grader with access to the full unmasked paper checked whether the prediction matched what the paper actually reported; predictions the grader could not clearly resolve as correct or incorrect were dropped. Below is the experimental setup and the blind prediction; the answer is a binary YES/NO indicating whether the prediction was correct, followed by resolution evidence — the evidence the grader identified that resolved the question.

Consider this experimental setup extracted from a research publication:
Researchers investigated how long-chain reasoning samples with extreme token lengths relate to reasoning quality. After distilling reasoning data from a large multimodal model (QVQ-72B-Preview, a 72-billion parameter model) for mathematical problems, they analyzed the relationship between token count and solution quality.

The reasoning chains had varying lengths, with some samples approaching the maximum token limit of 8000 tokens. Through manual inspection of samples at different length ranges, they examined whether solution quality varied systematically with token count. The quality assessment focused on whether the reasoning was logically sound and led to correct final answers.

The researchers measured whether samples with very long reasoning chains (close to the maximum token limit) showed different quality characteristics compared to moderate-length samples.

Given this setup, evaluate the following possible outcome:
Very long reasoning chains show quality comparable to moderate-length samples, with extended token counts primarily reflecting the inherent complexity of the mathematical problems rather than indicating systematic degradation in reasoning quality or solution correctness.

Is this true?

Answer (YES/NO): NO